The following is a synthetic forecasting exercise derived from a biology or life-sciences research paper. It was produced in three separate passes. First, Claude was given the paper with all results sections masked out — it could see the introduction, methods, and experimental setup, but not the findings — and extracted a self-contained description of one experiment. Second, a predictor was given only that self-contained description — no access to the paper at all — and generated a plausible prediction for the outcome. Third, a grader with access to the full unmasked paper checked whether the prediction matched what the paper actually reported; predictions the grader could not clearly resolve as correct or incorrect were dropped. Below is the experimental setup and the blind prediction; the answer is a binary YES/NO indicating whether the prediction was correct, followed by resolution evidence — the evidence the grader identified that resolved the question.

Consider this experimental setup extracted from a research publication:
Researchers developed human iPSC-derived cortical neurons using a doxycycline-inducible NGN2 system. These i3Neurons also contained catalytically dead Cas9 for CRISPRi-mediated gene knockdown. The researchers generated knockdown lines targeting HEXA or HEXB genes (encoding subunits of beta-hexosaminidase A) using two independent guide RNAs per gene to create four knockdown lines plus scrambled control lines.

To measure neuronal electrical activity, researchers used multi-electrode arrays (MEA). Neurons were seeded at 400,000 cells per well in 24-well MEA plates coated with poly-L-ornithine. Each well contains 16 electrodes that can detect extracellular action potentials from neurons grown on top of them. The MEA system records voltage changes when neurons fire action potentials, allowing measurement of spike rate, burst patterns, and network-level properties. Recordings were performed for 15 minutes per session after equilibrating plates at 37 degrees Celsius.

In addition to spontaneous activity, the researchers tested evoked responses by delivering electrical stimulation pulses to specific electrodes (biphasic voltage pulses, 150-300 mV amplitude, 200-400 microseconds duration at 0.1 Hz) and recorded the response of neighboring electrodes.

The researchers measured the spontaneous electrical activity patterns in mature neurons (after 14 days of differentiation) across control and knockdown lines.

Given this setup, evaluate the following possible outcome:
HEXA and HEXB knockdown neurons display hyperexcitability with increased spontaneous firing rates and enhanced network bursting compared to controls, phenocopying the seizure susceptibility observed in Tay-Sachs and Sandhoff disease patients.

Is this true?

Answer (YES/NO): YES